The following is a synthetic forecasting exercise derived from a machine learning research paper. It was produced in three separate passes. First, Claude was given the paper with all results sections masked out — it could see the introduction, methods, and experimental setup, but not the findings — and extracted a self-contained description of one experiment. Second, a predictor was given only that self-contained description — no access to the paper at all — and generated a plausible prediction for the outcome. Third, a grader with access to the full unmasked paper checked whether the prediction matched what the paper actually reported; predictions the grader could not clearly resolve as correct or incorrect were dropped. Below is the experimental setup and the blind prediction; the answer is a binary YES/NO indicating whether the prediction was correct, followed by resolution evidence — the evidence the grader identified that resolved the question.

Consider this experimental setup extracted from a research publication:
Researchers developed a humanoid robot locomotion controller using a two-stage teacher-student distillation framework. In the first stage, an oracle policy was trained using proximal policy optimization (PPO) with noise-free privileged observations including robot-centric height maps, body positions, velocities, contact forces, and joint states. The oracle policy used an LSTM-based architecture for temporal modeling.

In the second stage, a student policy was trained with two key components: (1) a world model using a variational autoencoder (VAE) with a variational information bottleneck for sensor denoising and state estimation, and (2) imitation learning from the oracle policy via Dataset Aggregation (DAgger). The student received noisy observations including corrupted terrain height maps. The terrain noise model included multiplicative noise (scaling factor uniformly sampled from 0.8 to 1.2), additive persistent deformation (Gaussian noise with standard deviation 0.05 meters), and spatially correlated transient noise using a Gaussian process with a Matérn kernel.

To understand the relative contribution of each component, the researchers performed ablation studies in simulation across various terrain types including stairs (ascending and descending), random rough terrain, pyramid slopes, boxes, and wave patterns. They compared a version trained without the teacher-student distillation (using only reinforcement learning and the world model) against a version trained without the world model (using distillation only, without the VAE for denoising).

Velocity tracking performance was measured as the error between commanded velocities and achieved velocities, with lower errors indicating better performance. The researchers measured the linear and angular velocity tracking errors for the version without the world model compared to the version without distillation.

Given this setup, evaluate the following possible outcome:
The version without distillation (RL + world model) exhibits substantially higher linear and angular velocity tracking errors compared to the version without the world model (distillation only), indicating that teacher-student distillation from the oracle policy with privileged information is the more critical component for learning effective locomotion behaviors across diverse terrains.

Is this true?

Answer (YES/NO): NO